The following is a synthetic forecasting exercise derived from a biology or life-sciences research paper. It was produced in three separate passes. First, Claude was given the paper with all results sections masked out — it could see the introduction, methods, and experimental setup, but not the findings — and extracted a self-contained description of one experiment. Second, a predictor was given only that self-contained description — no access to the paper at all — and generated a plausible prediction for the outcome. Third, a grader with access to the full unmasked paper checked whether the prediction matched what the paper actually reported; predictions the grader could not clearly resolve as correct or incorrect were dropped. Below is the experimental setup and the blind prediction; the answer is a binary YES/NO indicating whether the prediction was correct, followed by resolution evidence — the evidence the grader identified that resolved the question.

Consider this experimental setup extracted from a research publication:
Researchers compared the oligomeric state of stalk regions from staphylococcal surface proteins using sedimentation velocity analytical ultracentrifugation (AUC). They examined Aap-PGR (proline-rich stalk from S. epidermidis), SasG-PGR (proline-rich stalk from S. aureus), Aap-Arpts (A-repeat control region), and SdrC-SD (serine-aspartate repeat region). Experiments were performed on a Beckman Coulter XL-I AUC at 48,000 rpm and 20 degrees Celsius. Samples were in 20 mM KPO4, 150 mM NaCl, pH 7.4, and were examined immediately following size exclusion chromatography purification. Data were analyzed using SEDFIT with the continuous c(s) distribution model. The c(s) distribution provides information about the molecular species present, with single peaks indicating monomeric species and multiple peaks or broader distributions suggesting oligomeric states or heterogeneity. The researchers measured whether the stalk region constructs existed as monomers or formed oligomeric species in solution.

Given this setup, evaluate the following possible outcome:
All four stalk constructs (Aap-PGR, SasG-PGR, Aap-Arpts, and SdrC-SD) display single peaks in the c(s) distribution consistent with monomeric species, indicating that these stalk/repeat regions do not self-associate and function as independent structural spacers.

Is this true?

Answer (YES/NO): YES